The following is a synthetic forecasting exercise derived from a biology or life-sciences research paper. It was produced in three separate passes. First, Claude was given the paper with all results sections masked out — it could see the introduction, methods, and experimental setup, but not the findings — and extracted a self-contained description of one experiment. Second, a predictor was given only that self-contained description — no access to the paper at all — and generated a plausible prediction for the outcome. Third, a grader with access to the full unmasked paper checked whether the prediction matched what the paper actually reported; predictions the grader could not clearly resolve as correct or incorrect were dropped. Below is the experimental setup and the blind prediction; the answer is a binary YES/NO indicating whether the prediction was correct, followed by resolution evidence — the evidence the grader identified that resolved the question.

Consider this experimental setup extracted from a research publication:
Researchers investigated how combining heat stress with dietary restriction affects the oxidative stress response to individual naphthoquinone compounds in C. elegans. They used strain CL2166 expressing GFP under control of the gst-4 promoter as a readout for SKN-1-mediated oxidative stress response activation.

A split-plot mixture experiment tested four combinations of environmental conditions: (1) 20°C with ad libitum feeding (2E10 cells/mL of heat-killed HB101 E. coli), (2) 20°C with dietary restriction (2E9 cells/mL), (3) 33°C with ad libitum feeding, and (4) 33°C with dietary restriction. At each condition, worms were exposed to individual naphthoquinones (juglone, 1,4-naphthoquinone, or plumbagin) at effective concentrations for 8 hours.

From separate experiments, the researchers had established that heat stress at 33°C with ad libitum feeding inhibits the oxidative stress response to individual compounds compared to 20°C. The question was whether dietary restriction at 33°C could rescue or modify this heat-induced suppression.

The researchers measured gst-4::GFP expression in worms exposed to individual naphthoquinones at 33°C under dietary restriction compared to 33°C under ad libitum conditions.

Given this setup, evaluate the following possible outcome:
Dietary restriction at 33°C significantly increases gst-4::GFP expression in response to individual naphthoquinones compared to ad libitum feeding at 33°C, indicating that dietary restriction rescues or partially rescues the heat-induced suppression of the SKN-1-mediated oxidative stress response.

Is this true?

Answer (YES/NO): NO